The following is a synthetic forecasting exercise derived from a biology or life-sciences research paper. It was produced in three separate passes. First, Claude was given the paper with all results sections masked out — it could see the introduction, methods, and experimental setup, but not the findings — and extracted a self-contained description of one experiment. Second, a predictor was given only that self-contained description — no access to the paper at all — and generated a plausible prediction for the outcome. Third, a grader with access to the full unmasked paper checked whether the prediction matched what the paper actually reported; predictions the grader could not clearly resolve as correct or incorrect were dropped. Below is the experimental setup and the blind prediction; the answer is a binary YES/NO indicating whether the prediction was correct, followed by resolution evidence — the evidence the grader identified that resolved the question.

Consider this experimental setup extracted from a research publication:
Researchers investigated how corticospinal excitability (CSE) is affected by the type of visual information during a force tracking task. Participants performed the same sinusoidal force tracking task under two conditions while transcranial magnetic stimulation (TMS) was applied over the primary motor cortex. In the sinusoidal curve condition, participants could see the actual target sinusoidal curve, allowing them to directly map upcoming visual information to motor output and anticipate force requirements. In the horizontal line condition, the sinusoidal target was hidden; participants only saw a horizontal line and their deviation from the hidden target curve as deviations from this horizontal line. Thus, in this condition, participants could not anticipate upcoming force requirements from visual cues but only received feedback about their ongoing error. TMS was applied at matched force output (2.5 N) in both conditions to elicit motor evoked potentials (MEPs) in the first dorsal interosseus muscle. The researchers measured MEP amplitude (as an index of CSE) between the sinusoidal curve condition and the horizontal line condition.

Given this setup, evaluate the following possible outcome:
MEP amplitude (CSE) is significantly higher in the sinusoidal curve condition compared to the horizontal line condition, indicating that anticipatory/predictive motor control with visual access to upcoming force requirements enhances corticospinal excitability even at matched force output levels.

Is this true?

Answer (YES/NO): NO